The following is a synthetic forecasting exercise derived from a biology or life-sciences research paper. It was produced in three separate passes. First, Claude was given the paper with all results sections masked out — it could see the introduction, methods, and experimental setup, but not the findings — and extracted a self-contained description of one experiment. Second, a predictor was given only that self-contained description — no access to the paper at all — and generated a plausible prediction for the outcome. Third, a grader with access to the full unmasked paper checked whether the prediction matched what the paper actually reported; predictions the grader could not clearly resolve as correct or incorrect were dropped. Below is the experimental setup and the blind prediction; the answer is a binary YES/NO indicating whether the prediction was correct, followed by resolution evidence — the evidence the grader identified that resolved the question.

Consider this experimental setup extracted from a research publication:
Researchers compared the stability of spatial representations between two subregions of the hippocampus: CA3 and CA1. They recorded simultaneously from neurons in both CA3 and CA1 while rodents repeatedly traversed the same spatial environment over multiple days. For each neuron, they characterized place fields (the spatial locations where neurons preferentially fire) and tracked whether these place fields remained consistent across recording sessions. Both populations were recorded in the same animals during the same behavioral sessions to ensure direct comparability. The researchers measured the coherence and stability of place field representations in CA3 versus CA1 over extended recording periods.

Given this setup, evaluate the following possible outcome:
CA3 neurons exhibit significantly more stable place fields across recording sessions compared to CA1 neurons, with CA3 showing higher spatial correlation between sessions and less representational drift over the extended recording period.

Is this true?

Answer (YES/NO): YES